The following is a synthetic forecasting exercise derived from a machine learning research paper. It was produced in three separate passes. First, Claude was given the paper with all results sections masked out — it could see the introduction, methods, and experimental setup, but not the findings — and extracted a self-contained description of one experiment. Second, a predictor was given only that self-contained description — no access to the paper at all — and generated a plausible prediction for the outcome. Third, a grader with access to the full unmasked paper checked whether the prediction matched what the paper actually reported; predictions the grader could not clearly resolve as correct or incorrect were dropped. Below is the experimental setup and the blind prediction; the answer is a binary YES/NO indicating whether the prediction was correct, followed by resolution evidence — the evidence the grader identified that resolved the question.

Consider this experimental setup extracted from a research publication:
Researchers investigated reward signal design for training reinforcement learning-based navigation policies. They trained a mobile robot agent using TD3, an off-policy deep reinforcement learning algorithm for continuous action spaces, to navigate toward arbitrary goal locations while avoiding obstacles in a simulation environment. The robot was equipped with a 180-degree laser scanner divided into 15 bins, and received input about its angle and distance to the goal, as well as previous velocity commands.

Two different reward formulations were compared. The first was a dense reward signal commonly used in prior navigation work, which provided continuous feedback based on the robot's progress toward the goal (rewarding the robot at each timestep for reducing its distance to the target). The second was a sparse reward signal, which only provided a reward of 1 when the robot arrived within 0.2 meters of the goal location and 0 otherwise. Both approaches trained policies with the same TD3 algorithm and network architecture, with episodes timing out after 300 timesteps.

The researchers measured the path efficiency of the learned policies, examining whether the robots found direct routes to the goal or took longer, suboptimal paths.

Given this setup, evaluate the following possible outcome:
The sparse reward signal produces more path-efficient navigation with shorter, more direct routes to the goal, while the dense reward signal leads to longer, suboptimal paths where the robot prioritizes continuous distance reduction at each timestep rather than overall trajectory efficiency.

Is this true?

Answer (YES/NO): YES